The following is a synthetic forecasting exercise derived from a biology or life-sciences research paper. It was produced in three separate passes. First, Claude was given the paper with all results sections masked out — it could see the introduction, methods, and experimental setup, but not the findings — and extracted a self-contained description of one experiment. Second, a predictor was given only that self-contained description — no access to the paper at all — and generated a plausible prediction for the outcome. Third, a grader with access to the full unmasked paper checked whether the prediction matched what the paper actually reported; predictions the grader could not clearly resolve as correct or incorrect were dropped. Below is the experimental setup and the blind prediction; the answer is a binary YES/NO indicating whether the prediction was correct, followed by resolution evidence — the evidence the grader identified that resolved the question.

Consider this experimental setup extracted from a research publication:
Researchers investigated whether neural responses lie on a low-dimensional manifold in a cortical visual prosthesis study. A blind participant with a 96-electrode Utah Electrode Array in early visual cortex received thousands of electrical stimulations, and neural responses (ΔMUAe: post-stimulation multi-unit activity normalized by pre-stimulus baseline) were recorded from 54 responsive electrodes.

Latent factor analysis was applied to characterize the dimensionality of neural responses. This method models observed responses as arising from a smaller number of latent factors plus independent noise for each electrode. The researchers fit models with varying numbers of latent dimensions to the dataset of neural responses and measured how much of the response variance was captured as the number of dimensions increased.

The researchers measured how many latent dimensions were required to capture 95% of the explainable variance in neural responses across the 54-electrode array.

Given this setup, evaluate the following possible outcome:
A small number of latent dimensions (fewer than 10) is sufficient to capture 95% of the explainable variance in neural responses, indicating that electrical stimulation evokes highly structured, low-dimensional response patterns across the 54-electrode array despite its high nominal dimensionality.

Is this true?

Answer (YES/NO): NO